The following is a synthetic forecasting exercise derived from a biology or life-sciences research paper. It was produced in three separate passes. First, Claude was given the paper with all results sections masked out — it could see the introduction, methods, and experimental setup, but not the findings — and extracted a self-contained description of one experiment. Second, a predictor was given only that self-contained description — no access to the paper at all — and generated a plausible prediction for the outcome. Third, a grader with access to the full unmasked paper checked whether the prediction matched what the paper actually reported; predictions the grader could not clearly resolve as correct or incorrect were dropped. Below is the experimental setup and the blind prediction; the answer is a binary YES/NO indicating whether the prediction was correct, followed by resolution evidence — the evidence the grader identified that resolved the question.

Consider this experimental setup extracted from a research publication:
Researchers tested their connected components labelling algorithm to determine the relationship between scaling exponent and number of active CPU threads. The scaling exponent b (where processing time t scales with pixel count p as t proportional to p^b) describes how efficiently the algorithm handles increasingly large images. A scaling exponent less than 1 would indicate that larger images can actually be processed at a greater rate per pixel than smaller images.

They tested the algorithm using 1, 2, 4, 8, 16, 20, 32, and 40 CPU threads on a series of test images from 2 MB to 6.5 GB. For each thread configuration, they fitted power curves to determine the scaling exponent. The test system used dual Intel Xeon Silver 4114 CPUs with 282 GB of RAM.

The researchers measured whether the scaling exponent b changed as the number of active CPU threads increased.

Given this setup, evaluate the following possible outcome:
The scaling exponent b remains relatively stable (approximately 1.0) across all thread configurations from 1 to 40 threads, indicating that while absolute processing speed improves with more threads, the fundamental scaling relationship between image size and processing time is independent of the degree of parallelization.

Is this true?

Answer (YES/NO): NO